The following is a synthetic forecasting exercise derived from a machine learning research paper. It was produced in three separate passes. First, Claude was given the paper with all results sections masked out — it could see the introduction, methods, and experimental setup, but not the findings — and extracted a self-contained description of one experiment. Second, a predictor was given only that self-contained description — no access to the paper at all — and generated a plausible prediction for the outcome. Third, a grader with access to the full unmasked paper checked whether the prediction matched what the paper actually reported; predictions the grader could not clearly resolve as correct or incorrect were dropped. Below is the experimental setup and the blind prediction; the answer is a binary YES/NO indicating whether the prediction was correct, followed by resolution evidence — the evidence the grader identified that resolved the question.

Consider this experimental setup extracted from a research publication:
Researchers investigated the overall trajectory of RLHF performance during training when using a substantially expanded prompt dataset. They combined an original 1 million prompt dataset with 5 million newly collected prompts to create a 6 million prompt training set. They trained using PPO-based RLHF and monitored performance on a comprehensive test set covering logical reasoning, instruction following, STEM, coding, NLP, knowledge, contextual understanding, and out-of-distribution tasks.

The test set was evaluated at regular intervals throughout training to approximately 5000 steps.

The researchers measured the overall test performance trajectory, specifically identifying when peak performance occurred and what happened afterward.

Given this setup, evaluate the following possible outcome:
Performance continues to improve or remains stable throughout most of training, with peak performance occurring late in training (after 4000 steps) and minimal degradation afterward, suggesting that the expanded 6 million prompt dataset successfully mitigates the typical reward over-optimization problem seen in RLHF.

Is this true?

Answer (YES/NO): NO